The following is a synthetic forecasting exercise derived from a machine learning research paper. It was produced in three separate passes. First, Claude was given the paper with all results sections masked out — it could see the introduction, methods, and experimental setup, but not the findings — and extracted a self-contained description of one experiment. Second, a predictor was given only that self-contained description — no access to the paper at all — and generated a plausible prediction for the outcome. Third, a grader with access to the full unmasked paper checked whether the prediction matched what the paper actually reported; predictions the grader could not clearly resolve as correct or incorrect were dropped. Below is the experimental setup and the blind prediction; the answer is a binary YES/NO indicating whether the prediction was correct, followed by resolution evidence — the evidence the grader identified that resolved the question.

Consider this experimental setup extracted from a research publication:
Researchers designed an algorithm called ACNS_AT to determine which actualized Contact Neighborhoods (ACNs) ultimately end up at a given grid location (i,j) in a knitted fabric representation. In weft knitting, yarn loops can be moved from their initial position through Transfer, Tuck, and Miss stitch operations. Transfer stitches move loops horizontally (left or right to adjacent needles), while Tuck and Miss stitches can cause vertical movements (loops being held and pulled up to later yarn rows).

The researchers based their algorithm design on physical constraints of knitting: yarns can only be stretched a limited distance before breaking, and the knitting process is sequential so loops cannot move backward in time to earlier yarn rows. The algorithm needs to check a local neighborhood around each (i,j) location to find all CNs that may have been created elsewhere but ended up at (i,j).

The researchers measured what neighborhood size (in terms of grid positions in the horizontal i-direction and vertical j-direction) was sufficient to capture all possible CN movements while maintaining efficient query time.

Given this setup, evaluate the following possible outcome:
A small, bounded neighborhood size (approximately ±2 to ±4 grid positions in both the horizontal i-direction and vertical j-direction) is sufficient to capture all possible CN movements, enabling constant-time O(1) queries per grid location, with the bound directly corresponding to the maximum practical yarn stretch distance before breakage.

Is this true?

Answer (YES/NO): NO